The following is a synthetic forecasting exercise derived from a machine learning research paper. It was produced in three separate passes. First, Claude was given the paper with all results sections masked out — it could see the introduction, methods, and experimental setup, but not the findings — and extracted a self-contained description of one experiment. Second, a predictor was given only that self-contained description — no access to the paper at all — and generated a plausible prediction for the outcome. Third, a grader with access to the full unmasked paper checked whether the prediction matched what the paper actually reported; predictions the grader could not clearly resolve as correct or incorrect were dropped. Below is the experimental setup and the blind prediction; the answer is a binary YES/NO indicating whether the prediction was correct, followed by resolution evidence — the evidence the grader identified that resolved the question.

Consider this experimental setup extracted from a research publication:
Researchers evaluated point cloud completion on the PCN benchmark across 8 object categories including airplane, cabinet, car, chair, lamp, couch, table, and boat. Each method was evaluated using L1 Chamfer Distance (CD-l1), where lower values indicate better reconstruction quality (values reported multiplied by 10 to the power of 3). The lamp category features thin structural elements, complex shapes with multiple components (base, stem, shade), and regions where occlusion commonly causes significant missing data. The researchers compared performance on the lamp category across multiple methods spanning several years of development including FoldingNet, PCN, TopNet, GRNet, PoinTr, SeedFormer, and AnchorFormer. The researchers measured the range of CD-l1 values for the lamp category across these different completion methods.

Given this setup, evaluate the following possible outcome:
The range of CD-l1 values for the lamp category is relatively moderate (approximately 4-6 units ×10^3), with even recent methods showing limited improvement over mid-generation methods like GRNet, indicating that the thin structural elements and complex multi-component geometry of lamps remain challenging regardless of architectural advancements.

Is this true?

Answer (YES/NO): NO